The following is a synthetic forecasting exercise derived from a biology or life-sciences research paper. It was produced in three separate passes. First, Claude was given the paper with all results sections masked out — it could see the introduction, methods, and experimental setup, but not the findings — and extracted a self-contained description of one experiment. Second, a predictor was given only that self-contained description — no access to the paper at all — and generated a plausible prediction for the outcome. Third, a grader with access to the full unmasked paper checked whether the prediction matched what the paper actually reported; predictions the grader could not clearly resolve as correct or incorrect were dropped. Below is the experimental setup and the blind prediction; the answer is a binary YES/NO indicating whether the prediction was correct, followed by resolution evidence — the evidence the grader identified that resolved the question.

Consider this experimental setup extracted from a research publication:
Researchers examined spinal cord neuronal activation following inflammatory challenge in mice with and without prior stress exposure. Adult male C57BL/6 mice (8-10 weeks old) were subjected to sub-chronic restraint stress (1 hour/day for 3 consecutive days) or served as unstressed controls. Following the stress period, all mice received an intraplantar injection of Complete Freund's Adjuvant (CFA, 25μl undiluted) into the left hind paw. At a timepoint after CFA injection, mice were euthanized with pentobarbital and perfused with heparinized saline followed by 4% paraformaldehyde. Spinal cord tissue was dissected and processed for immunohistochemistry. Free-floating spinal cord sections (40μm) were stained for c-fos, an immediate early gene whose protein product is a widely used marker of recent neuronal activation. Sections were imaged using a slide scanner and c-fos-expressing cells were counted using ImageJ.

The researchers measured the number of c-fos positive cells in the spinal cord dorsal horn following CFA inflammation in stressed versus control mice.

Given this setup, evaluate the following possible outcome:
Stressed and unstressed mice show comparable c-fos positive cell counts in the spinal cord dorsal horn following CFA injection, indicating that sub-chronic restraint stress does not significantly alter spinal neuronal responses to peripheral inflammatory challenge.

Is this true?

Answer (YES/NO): NO